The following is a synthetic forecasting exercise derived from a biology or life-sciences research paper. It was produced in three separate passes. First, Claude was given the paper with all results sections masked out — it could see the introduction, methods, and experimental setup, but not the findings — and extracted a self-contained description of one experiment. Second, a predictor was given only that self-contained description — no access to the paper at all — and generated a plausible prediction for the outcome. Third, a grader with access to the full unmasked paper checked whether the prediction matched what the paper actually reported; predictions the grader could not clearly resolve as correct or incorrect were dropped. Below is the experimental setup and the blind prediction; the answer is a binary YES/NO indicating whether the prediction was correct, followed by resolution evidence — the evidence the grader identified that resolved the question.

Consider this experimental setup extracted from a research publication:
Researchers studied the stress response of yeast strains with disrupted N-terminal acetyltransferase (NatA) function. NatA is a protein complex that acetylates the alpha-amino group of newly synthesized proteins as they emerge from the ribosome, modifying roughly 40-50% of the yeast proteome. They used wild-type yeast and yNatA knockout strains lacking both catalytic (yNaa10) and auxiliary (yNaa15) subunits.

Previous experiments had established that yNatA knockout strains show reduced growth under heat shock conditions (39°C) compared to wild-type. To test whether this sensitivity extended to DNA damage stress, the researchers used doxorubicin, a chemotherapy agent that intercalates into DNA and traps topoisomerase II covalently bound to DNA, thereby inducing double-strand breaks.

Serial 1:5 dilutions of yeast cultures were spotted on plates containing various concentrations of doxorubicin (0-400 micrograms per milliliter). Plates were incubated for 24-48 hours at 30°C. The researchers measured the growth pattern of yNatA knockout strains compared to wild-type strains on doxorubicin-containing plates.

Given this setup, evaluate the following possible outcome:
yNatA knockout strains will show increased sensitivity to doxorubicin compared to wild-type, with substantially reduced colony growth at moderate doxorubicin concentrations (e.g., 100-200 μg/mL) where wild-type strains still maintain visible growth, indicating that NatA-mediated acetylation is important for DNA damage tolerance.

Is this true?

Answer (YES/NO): NO